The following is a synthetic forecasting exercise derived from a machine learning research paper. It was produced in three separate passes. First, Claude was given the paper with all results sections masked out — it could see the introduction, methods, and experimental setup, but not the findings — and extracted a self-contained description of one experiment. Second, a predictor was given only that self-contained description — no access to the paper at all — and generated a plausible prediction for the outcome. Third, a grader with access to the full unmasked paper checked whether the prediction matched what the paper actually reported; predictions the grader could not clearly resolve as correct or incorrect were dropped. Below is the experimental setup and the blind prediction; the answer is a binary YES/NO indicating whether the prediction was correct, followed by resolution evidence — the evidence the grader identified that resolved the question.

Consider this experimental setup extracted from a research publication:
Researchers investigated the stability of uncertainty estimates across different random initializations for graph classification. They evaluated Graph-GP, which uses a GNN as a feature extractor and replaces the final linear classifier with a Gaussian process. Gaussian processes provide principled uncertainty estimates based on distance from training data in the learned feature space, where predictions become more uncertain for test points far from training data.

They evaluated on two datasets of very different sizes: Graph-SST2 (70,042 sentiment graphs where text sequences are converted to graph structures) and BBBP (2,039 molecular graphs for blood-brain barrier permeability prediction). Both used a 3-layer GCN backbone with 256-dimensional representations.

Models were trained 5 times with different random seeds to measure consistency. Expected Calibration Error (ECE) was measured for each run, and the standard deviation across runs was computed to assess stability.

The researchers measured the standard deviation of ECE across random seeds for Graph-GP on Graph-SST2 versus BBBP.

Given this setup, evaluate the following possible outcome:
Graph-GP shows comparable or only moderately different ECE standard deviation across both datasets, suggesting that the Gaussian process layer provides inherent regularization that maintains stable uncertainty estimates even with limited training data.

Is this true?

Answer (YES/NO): NO